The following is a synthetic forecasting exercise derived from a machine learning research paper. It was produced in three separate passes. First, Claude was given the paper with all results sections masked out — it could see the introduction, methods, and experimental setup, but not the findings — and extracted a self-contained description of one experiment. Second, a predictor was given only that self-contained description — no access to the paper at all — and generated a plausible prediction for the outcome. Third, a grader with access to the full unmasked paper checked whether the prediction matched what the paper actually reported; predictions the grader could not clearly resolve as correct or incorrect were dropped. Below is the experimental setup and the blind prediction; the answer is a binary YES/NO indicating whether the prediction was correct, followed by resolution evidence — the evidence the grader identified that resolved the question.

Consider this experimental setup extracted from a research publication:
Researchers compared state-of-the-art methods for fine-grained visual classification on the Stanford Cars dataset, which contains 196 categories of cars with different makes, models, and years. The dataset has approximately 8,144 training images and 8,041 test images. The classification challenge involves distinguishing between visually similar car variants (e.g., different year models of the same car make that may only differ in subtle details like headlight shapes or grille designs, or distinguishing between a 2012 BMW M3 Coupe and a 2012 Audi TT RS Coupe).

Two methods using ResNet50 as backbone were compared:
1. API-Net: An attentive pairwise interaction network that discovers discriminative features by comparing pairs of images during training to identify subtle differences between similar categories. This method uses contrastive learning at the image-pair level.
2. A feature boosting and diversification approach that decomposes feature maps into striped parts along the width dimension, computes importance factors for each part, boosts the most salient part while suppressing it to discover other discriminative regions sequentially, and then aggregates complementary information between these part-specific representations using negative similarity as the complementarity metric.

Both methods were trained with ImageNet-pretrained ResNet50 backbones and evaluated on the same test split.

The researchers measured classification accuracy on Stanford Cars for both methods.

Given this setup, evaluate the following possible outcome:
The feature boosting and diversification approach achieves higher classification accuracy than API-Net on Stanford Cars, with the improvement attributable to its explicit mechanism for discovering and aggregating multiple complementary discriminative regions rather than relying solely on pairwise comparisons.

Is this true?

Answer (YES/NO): NO